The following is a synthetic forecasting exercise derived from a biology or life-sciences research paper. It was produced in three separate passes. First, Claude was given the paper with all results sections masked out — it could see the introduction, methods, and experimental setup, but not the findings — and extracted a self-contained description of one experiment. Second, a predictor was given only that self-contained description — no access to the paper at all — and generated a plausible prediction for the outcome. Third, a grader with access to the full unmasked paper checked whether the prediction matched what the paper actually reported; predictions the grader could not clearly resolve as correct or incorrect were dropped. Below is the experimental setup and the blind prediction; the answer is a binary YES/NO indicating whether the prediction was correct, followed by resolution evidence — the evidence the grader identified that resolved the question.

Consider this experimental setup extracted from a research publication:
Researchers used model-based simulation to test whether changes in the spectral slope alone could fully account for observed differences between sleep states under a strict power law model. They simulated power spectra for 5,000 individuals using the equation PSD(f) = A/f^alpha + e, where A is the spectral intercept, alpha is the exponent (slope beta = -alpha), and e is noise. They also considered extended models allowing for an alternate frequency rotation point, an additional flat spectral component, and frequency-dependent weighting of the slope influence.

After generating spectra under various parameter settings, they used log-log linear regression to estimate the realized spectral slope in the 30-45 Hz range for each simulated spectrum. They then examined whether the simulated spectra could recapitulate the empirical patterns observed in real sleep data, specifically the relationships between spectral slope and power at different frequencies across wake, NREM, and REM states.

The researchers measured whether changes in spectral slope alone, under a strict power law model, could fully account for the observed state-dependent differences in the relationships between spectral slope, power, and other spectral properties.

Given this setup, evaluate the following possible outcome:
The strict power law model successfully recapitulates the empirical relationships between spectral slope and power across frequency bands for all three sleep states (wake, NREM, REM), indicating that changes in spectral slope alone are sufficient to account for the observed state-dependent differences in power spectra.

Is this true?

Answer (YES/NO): NO